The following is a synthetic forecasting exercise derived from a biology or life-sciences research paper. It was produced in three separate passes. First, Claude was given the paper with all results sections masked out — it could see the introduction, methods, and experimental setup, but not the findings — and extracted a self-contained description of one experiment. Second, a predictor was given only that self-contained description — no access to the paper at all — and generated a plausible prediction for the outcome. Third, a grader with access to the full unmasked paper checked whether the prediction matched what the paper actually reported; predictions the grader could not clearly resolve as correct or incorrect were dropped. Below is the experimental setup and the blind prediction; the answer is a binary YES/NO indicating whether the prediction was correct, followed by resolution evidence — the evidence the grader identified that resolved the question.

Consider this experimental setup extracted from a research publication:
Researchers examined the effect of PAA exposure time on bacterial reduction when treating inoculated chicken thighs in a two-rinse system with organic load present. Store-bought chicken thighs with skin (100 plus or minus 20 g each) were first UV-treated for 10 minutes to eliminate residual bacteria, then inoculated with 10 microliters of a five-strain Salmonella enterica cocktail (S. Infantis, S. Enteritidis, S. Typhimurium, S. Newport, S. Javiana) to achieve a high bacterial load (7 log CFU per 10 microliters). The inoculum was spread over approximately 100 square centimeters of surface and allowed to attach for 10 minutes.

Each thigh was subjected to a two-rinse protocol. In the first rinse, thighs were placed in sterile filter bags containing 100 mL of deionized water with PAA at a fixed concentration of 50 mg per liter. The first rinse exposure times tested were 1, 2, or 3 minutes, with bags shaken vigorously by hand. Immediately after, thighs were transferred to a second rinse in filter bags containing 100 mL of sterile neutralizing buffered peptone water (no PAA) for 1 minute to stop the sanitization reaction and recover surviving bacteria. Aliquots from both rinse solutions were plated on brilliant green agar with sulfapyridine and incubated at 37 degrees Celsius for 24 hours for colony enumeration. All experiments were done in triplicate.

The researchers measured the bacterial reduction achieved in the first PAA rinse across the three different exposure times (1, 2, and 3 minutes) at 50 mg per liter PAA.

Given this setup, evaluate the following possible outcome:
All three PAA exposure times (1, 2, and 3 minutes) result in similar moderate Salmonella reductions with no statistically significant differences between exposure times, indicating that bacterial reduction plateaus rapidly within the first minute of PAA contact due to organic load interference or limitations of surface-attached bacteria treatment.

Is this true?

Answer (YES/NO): NO